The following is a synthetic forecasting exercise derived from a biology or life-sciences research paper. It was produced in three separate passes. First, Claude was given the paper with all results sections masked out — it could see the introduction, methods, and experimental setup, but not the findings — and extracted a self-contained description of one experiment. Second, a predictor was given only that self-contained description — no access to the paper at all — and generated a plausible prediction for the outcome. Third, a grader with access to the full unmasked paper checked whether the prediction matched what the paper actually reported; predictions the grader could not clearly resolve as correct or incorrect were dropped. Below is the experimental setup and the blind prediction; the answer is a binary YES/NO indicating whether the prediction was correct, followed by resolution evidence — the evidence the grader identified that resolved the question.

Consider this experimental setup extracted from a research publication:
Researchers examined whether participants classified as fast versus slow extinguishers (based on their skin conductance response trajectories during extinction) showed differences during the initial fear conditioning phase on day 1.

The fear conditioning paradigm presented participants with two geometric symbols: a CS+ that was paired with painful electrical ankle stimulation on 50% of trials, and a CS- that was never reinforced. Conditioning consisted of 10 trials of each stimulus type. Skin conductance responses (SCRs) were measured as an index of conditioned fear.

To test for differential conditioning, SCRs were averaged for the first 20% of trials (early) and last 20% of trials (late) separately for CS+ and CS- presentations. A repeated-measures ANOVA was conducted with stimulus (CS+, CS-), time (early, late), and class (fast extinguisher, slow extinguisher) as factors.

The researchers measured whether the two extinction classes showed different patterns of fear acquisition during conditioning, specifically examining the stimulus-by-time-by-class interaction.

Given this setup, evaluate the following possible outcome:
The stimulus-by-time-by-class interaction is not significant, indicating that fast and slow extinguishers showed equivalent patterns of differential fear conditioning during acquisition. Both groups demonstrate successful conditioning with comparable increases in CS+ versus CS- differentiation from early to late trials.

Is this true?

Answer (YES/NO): YES